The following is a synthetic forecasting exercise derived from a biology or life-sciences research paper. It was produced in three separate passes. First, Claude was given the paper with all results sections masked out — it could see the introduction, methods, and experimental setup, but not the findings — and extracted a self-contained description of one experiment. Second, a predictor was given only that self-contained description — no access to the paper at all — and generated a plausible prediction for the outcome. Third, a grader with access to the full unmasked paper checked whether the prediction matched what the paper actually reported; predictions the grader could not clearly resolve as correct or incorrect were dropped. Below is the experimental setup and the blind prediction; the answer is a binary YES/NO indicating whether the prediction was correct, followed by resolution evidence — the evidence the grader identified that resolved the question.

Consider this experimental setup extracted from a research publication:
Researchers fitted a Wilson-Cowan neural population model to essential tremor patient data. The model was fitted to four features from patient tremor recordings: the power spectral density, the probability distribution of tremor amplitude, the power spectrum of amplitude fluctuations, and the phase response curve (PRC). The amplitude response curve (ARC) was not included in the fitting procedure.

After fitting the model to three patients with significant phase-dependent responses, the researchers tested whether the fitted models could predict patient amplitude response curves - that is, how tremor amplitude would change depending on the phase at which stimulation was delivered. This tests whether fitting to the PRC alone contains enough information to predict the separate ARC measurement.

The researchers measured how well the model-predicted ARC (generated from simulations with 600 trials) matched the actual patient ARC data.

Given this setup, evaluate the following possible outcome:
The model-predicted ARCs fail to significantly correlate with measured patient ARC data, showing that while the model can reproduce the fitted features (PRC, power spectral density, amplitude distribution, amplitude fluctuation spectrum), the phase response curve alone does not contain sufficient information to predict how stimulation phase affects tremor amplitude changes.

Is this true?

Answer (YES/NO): NO